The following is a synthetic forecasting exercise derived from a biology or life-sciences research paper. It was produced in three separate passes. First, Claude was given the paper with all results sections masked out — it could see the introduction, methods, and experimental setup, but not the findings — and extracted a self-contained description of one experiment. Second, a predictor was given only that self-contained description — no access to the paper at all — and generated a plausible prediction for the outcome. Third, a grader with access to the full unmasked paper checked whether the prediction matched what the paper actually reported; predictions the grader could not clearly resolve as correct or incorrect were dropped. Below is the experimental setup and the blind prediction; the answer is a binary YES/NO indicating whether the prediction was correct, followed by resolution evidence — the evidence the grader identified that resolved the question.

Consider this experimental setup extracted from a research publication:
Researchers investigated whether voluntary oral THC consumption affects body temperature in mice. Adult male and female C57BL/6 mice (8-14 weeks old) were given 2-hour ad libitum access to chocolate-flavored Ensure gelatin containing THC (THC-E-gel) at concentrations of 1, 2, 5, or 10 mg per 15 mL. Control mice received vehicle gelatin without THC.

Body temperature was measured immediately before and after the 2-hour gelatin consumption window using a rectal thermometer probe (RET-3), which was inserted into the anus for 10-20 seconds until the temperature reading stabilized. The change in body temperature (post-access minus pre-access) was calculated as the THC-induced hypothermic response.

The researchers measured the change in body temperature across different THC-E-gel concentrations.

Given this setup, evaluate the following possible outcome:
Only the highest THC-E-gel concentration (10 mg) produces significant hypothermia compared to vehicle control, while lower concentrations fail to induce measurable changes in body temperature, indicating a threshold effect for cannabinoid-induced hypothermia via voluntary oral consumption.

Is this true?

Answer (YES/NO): NO